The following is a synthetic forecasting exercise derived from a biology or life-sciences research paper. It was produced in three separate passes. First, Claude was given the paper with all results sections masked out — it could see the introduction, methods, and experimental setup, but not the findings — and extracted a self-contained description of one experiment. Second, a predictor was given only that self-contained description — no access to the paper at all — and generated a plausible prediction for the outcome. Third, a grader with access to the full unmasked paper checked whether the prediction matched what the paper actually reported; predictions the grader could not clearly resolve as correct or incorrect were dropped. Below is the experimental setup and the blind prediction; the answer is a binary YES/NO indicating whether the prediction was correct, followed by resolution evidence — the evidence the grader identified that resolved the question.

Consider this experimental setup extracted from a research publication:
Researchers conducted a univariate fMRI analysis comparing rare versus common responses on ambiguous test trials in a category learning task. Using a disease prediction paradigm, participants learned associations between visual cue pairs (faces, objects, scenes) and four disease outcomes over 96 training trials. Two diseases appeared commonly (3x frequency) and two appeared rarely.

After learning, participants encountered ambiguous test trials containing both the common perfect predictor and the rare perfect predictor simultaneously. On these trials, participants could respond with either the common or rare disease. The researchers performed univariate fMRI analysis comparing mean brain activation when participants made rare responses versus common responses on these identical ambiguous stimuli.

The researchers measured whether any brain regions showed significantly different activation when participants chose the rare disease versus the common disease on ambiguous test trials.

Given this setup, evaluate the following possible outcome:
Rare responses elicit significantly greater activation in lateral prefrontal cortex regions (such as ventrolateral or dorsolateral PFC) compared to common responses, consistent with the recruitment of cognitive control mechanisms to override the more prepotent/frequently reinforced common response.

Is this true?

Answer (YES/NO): NO